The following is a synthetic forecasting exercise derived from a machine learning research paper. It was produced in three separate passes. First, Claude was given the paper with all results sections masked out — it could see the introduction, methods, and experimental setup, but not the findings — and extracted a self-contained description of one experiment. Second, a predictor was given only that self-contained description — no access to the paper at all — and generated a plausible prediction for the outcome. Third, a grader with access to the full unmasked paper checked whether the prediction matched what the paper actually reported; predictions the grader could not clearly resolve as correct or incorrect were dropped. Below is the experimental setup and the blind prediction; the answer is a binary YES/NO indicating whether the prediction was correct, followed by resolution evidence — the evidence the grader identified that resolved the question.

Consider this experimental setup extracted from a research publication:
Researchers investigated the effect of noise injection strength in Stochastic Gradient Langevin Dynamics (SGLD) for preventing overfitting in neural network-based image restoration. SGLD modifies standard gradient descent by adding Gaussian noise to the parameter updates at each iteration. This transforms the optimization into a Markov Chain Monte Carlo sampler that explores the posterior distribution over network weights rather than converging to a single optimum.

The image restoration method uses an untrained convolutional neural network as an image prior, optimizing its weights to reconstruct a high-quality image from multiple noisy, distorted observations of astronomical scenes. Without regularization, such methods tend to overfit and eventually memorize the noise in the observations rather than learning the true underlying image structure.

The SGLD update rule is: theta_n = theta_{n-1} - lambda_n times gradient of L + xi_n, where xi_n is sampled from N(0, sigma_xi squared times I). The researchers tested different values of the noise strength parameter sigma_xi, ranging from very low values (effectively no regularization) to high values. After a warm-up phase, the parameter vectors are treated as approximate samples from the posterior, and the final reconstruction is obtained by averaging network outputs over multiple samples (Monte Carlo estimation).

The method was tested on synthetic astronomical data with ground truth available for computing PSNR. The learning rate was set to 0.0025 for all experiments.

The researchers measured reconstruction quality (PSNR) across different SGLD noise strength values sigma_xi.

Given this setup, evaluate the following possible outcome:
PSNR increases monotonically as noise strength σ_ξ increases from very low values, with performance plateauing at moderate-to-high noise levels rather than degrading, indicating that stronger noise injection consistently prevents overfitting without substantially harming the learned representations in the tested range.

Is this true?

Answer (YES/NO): NO